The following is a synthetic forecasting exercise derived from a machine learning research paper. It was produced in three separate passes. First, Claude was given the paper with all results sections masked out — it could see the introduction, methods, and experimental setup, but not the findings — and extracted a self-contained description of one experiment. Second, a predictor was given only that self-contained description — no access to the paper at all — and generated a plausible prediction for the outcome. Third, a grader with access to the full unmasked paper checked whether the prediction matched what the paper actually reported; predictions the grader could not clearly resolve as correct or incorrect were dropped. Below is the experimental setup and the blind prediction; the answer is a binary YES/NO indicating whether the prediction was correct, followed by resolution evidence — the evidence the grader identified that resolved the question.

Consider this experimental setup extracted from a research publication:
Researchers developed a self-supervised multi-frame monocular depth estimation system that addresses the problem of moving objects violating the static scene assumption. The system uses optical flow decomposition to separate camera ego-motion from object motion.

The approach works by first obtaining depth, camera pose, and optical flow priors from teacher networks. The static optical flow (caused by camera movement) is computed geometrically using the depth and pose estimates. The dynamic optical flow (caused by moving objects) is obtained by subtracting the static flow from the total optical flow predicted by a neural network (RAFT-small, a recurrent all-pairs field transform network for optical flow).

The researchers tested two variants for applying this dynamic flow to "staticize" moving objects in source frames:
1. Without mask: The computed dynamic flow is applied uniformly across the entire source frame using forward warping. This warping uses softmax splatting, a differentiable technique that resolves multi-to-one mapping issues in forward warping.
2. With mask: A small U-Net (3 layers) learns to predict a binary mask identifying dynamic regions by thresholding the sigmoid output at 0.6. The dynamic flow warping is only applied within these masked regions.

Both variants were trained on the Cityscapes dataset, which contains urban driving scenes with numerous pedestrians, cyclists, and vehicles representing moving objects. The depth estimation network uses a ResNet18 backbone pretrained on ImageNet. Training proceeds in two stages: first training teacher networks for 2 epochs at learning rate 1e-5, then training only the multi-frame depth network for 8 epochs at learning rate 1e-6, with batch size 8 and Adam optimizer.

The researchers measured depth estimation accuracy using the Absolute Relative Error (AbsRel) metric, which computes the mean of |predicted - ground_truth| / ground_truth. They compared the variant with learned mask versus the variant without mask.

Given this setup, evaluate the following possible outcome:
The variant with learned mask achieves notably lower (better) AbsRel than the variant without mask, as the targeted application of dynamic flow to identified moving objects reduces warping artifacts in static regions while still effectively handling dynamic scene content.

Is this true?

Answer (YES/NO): YES